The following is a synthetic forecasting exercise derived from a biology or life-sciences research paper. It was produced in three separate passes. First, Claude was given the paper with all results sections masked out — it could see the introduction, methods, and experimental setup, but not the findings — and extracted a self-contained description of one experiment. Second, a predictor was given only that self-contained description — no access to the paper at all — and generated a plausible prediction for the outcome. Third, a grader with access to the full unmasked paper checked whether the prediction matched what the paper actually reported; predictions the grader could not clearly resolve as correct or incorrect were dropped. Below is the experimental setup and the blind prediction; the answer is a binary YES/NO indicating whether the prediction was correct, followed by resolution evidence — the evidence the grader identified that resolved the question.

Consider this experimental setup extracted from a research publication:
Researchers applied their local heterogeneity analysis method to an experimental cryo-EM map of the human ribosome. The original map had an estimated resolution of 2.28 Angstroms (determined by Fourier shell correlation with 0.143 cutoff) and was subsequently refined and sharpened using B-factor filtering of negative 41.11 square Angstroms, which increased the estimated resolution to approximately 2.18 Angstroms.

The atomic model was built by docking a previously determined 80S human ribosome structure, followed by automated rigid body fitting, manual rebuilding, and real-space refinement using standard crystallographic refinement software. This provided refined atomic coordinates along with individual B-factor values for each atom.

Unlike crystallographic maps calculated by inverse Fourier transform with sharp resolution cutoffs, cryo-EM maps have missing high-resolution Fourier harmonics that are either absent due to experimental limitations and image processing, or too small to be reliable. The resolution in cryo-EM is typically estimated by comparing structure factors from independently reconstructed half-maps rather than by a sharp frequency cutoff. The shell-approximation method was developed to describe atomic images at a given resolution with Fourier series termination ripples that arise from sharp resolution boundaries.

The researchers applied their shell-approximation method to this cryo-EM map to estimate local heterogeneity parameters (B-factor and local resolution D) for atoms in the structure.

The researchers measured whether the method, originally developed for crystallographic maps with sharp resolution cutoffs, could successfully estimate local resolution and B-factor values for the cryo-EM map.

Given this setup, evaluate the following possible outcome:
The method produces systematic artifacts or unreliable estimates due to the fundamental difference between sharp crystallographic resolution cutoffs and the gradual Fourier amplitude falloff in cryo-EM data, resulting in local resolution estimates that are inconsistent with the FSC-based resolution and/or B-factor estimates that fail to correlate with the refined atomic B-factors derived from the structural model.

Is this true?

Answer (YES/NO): NO